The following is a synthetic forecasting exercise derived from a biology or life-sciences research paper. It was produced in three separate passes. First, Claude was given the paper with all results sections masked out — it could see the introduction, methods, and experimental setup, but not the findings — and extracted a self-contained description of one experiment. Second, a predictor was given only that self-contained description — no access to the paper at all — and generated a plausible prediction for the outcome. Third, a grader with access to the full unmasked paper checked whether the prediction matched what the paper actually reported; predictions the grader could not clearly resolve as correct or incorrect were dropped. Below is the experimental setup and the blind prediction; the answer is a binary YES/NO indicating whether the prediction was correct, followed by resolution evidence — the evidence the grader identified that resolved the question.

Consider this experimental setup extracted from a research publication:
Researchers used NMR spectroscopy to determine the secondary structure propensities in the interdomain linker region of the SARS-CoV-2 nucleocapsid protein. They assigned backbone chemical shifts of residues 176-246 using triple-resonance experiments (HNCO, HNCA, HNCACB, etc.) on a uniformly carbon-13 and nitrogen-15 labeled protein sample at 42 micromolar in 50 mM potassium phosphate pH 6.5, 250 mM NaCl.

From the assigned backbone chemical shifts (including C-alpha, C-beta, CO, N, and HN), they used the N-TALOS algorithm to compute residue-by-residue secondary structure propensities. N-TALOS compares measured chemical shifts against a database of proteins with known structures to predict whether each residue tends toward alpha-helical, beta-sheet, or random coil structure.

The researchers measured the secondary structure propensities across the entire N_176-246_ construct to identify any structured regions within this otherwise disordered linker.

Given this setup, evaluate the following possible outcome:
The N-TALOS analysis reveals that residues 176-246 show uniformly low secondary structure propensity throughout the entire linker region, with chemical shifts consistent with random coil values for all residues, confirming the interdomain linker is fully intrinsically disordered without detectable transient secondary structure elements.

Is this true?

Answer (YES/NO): NO